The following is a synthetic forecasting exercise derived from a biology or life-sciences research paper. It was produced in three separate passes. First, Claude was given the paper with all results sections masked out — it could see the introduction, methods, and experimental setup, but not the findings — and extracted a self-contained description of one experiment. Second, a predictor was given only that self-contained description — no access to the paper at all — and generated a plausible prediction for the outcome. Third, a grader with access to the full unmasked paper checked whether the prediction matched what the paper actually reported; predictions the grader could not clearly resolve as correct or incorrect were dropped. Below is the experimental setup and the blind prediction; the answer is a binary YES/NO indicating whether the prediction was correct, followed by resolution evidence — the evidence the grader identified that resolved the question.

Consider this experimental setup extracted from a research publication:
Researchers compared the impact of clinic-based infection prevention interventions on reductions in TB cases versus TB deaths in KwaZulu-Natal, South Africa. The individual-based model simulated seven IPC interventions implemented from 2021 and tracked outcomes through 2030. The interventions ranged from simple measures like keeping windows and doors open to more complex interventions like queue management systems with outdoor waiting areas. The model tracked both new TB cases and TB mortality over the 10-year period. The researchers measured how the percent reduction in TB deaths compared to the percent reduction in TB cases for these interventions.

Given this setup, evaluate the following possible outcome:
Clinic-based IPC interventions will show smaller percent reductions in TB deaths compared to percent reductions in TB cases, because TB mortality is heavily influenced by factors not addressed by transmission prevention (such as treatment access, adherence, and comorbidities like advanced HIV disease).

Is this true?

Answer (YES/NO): YES